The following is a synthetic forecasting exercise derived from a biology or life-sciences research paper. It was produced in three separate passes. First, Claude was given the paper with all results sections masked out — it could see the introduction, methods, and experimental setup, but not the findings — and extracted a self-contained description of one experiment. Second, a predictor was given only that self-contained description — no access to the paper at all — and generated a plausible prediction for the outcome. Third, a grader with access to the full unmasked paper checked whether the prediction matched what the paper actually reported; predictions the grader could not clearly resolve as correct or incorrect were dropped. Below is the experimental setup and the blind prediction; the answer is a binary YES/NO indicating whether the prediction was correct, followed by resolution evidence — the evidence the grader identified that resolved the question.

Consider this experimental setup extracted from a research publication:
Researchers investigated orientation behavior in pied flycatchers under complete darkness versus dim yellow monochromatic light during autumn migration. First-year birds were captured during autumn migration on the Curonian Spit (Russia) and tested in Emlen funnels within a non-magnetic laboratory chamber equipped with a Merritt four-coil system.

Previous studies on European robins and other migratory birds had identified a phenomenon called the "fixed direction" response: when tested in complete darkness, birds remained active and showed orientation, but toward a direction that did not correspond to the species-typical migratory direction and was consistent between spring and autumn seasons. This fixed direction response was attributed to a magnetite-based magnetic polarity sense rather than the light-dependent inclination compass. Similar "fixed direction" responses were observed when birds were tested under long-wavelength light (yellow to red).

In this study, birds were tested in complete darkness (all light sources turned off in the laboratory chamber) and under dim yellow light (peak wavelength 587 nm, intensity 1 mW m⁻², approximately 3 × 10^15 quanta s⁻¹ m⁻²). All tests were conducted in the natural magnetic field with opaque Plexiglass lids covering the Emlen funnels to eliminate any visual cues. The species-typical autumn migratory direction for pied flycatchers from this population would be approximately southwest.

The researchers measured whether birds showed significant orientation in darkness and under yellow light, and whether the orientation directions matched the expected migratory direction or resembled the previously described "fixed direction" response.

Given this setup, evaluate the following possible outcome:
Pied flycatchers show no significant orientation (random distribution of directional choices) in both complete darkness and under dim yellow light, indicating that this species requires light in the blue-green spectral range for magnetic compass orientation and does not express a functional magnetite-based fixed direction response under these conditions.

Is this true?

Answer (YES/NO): NO